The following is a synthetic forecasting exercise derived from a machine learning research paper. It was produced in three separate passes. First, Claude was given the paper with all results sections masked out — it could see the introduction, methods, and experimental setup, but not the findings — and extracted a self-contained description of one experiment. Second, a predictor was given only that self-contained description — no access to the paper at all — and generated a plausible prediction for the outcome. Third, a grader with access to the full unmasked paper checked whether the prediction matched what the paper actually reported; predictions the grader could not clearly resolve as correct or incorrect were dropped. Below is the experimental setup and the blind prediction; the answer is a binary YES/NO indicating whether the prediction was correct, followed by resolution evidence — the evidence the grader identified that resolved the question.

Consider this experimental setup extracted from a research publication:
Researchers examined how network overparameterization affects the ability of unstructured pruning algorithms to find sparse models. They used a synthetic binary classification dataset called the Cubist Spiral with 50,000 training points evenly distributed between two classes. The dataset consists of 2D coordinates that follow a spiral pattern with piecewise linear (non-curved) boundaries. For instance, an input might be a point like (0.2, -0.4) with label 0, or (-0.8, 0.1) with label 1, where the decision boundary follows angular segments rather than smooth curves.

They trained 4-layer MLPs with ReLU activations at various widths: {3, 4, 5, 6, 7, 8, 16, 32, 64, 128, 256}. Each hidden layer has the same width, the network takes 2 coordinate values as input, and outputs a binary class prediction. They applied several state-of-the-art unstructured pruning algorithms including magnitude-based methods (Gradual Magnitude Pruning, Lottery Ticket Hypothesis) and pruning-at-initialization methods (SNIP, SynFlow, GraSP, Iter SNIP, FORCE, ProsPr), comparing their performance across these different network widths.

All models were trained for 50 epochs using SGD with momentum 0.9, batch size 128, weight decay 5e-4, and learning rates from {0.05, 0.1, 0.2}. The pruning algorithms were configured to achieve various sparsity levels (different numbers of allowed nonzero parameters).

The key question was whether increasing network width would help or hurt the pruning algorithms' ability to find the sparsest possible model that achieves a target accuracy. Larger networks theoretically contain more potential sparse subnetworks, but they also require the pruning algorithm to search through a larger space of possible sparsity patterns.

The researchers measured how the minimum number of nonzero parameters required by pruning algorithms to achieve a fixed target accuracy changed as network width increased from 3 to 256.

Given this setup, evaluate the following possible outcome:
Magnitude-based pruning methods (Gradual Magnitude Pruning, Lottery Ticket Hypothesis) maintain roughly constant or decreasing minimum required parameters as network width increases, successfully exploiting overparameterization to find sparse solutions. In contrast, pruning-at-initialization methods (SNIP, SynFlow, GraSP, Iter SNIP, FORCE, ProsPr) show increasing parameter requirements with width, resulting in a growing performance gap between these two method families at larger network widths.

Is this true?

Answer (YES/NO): NO